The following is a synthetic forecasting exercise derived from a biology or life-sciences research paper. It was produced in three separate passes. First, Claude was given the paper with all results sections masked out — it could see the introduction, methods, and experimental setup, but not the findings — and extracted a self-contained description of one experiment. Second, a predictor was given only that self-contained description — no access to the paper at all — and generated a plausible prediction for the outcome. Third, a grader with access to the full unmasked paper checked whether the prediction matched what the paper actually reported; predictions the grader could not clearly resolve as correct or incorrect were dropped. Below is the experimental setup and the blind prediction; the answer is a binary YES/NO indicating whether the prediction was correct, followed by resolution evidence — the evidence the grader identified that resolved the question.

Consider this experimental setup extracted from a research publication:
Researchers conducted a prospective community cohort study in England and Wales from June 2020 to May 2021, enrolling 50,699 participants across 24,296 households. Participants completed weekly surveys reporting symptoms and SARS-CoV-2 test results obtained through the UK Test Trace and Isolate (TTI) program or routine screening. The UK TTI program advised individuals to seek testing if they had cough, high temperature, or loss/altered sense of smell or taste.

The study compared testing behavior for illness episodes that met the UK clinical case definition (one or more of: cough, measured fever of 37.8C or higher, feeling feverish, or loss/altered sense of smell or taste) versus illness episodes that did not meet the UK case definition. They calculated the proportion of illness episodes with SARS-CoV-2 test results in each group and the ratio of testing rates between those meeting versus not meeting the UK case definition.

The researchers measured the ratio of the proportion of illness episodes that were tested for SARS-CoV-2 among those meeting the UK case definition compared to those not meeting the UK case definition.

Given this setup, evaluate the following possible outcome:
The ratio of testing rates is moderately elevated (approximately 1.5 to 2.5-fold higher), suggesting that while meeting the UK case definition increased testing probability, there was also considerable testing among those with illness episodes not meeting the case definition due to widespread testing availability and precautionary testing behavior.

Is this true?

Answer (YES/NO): NO